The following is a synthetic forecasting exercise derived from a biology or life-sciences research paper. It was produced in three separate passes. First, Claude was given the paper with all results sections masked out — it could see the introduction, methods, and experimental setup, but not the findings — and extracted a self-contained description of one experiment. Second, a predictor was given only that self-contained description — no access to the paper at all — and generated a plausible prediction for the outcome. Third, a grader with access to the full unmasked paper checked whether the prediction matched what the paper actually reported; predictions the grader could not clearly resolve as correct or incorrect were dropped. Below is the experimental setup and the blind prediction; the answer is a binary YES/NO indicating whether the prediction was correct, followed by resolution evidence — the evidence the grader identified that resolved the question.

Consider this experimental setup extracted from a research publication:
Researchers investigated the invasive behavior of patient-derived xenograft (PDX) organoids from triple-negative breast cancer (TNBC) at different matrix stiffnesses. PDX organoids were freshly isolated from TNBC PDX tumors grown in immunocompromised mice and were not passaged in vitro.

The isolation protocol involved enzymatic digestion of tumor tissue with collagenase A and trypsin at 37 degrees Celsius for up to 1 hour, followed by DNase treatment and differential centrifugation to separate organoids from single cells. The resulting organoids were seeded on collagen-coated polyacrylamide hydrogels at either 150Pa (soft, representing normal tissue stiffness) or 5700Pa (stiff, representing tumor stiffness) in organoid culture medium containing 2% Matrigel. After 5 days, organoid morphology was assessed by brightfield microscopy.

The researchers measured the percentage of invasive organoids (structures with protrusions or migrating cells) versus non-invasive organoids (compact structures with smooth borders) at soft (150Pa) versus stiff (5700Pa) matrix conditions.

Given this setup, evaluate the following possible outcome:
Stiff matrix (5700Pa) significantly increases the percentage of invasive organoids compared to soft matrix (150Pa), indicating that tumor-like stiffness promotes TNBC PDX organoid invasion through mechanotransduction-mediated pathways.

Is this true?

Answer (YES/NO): YES